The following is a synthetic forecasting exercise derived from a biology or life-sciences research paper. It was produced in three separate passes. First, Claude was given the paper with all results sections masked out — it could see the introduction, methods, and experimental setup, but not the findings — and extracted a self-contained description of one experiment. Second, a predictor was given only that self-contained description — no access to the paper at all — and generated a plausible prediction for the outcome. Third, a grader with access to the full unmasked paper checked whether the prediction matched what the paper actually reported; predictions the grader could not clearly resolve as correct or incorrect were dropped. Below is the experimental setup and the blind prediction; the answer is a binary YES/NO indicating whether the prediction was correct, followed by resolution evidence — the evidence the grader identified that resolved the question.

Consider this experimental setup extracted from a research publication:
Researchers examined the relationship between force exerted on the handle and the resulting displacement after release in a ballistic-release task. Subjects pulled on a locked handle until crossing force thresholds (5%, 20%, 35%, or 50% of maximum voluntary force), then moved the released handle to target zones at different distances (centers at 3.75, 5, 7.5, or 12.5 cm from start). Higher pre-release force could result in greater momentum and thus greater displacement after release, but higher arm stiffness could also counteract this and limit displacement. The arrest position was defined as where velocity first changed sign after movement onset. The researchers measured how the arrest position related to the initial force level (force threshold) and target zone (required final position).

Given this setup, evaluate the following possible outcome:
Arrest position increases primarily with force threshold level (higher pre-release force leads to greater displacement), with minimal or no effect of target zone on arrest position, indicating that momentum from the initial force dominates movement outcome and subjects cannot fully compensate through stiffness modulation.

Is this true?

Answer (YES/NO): NO